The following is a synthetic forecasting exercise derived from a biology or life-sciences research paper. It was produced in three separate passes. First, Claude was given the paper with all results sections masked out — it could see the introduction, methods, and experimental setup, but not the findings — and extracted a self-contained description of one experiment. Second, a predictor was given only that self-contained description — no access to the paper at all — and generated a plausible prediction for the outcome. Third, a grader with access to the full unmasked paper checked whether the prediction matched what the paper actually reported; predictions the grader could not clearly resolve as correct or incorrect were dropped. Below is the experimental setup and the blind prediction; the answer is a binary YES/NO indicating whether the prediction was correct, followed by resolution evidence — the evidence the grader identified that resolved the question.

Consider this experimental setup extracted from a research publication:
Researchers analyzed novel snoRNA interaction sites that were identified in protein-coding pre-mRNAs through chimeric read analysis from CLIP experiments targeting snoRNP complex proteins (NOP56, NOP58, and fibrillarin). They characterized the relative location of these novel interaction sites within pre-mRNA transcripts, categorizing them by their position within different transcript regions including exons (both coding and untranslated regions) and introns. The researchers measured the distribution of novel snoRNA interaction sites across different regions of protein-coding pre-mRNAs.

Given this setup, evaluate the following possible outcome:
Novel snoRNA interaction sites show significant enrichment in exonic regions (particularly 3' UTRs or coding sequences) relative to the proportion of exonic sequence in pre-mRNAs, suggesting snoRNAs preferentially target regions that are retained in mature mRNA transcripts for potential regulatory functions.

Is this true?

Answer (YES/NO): NO